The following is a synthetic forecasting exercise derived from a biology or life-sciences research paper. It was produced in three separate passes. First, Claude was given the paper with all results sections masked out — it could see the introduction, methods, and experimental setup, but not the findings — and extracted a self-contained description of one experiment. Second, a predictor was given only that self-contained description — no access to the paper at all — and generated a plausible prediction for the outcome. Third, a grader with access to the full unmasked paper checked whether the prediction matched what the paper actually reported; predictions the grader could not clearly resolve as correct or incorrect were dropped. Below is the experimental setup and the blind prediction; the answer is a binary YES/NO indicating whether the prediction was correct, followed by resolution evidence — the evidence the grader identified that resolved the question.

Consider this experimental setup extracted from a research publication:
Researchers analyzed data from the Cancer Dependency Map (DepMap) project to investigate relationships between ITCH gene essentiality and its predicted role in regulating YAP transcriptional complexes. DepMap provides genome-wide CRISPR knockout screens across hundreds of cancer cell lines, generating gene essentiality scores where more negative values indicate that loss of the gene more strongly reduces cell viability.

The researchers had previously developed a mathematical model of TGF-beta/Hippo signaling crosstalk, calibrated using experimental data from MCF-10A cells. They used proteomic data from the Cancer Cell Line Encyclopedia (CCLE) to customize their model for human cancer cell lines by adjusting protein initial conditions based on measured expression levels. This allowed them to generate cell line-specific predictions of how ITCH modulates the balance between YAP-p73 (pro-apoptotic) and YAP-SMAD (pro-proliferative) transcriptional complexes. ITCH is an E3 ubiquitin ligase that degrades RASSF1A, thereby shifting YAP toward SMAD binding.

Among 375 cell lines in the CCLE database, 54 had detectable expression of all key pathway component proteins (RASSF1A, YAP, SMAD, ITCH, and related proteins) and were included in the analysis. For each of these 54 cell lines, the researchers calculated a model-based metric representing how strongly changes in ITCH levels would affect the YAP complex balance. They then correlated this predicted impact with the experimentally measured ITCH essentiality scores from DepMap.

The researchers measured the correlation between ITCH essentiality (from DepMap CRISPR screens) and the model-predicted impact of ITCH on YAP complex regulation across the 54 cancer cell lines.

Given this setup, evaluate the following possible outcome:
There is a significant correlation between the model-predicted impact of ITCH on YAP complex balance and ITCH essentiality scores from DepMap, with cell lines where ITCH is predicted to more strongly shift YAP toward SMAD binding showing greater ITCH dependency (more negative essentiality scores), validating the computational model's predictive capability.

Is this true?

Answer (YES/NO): YES